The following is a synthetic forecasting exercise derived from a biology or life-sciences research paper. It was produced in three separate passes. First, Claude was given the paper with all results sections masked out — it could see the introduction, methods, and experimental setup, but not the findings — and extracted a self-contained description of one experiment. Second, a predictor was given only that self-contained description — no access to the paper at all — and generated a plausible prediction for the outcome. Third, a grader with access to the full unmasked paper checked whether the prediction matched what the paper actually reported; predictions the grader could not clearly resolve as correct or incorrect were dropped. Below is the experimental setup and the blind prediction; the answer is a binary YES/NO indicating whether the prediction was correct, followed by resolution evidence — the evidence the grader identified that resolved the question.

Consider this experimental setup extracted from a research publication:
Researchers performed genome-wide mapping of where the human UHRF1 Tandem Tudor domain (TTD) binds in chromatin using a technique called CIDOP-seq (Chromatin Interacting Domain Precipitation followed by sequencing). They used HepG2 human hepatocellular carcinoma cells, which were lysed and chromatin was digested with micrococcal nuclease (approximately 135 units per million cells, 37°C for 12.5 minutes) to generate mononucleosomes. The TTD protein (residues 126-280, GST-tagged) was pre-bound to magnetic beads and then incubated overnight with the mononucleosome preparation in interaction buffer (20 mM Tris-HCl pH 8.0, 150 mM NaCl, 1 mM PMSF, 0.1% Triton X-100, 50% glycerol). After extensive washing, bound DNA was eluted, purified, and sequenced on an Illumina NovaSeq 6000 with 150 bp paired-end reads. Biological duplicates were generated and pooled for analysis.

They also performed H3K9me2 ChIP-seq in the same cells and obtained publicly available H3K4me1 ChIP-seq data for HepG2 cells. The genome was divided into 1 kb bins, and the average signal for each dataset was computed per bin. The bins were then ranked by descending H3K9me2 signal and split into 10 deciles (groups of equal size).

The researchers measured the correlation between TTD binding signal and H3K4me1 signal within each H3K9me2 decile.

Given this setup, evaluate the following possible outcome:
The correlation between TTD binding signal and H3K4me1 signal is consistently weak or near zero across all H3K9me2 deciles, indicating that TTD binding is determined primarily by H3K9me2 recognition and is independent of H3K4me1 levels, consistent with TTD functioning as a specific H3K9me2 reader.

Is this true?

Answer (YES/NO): NO